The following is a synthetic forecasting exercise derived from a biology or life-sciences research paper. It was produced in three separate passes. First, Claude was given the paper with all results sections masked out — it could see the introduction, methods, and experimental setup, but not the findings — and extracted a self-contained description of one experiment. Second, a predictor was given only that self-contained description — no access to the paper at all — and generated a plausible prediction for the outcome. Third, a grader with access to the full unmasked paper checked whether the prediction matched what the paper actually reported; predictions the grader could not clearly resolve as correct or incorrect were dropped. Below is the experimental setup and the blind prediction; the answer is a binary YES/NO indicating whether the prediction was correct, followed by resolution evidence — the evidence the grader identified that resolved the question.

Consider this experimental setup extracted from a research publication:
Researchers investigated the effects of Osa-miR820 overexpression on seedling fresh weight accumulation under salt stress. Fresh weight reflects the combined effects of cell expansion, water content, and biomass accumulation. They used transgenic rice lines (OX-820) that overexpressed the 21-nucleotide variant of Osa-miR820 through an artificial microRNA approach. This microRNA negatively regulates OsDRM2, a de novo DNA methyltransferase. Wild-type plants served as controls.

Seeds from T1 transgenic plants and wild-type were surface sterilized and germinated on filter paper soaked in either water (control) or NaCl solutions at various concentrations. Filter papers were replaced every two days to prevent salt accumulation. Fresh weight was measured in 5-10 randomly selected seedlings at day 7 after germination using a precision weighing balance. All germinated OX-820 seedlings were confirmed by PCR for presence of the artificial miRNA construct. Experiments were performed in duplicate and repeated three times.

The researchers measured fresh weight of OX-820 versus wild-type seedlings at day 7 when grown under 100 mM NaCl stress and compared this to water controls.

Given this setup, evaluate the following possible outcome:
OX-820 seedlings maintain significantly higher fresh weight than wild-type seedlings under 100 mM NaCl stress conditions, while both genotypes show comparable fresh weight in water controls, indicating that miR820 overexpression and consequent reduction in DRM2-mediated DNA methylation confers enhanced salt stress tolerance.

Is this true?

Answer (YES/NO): NO